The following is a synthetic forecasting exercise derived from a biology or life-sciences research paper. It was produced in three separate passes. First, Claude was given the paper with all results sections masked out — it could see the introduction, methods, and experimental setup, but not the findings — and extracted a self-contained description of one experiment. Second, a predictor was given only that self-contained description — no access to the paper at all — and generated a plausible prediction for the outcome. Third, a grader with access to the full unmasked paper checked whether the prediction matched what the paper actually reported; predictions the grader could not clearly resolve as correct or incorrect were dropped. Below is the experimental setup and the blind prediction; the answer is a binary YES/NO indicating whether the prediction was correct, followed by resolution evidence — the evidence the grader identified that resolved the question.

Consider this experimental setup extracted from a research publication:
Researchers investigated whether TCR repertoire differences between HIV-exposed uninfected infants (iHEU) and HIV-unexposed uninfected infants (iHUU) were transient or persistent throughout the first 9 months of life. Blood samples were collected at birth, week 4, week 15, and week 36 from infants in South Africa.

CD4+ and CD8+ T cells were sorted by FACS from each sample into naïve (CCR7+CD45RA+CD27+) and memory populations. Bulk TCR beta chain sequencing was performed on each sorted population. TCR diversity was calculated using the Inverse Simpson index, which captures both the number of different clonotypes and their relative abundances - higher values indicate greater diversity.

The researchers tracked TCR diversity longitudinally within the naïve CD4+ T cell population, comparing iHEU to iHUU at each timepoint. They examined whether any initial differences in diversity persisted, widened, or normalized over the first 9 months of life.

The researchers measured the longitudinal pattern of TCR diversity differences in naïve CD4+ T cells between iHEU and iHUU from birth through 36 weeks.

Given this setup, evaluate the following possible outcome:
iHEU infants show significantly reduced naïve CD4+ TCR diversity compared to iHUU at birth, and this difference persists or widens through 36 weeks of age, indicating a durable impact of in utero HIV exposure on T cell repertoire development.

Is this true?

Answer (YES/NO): NO